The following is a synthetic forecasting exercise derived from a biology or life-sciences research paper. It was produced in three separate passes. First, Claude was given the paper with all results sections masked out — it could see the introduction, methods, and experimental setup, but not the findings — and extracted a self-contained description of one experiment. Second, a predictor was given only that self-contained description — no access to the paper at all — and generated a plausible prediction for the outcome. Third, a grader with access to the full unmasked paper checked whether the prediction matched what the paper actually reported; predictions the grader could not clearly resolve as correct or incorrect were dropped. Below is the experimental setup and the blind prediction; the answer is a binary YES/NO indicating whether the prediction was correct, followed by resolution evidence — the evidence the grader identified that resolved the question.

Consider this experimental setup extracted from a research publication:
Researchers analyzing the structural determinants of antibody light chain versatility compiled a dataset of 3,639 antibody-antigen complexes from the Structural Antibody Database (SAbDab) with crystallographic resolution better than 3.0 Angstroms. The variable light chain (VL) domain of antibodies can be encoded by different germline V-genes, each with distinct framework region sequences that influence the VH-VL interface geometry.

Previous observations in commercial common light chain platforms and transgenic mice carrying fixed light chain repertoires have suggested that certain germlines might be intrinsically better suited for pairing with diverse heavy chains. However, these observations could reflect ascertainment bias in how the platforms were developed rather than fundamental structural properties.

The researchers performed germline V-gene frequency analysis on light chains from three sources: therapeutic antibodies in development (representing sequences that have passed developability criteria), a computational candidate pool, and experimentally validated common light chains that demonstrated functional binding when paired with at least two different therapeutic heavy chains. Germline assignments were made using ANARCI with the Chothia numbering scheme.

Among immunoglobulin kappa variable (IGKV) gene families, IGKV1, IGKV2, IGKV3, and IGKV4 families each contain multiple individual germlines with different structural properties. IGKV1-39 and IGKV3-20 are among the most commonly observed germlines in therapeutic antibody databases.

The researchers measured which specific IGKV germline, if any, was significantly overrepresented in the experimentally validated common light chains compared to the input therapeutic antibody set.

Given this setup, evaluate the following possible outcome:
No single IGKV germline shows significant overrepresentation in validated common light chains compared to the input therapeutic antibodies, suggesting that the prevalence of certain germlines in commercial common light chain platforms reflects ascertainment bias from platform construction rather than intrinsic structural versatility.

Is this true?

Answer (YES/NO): NO